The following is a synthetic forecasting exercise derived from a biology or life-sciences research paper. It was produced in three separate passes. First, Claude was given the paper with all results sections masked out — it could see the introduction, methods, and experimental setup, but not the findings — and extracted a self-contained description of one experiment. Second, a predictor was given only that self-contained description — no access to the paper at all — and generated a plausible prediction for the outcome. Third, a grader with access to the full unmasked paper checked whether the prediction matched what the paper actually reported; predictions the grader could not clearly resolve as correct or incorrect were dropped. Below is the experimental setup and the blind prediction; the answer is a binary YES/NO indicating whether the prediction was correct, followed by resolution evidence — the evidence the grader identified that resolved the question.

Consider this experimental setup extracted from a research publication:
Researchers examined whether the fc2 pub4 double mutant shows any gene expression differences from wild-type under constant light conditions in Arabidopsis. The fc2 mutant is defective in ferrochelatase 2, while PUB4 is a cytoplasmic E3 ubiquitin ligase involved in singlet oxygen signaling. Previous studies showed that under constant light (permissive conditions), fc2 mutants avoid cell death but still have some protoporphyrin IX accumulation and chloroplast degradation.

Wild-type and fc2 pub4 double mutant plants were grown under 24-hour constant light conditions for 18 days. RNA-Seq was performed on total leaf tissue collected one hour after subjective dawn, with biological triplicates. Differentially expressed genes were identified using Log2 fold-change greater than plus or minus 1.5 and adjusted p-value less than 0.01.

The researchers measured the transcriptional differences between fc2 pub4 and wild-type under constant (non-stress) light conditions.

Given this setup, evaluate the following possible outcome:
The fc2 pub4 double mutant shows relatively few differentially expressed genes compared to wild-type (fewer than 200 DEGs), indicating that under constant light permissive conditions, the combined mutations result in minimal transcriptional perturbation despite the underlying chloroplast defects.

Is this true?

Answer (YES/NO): YES